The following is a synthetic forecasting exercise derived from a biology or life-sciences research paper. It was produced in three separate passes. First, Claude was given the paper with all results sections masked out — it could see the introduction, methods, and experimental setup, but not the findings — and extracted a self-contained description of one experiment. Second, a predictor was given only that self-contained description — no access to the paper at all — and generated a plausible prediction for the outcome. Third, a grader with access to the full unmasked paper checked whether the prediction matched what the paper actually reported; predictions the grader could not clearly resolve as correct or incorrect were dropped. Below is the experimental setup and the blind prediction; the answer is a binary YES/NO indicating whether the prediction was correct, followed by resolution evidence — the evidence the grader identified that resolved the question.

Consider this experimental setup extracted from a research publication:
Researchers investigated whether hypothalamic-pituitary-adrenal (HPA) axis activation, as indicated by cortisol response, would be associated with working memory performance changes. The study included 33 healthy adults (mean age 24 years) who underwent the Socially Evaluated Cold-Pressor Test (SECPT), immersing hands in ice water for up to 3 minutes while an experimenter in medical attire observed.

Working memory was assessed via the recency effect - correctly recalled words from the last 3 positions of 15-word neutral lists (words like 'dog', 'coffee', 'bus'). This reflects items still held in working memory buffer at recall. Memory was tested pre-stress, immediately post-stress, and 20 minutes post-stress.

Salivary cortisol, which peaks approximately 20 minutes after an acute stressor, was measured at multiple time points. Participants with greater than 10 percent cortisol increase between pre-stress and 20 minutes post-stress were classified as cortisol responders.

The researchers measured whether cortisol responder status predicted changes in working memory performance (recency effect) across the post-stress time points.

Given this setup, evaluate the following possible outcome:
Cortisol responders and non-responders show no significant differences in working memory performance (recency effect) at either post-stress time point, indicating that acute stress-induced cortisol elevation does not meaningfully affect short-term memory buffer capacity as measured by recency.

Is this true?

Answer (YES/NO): YES